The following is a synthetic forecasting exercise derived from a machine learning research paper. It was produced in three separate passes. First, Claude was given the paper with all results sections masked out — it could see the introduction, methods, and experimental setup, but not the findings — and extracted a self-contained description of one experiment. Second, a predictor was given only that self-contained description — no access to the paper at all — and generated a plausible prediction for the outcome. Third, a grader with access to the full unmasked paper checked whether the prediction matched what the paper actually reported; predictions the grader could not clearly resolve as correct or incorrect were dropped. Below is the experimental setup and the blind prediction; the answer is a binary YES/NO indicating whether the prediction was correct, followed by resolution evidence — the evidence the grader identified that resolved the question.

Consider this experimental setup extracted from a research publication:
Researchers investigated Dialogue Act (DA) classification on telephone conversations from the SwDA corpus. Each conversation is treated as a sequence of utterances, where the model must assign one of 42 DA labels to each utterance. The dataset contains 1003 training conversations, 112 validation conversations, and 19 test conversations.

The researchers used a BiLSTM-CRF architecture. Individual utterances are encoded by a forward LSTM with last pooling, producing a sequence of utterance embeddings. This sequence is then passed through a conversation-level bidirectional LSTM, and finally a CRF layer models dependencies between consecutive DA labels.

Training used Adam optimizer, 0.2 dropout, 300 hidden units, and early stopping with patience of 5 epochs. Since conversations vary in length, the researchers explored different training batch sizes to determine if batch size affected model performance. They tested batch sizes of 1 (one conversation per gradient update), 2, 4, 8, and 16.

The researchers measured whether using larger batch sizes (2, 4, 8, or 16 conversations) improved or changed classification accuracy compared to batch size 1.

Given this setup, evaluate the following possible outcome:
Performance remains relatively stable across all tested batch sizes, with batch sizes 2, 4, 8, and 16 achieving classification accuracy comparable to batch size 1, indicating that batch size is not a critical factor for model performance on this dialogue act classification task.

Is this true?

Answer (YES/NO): YES